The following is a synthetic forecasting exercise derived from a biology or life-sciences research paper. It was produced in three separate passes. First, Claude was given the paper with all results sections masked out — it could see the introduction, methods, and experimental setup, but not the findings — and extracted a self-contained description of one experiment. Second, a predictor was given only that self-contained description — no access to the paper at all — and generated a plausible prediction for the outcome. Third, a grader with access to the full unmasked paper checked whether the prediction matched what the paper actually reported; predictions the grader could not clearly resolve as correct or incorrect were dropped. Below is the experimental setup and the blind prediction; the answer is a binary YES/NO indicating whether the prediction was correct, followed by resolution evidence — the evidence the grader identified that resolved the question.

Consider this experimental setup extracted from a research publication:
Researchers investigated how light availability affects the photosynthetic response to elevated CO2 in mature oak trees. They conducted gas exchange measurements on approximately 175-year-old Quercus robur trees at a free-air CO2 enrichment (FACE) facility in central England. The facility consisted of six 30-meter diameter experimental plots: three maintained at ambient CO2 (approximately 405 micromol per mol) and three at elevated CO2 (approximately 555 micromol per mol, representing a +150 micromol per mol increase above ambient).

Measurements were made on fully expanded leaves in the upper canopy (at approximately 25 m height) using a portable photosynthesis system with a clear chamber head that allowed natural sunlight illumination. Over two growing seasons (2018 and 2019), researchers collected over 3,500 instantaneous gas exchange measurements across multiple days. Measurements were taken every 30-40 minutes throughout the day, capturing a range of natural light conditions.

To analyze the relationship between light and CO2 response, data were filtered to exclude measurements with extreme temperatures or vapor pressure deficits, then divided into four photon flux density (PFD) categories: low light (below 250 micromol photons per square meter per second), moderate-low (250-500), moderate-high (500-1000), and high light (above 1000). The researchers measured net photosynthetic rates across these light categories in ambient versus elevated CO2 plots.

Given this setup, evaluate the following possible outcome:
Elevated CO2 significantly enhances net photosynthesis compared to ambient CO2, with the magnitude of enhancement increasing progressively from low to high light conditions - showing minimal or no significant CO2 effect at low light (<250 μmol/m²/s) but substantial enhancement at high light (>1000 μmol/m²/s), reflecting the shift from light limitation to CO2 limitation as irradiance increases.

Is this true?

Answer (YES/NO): YES